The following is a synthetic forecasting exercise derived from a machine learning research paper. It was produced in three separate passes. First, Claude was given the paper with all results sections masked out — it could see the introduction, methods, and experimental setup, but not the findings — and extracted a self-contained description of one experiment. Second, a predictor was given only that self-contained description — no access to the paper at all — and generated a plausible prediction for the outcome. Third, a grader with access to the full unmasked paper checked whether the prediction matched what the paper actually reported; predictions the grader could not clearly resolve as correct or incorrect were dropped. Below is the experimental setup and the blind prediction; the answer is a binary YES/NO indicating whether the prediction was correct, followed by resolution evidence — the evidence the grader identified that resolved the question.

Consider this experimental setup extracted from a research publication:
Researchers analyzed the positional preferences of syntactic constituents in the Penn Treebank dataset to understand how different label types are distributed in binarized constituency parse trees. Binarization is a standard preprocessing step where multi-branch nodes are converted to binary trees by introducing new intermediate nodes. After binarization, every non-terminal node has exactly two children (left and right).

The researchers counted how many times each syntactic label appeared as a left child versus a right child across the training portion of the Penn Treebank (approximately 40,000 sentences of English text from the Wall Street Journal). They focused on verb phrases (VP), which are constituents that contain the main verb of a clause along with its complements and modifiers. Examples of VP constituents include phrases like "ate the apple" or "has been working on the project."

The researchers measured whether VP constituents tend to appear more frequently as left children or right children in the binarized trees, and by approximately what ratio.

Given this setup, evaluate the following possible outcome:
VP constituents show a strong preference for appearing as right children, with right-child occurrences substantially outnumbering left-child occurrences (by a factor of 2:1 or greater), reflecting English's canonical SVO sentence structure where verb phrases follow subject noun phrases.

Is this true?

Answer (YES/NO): YES